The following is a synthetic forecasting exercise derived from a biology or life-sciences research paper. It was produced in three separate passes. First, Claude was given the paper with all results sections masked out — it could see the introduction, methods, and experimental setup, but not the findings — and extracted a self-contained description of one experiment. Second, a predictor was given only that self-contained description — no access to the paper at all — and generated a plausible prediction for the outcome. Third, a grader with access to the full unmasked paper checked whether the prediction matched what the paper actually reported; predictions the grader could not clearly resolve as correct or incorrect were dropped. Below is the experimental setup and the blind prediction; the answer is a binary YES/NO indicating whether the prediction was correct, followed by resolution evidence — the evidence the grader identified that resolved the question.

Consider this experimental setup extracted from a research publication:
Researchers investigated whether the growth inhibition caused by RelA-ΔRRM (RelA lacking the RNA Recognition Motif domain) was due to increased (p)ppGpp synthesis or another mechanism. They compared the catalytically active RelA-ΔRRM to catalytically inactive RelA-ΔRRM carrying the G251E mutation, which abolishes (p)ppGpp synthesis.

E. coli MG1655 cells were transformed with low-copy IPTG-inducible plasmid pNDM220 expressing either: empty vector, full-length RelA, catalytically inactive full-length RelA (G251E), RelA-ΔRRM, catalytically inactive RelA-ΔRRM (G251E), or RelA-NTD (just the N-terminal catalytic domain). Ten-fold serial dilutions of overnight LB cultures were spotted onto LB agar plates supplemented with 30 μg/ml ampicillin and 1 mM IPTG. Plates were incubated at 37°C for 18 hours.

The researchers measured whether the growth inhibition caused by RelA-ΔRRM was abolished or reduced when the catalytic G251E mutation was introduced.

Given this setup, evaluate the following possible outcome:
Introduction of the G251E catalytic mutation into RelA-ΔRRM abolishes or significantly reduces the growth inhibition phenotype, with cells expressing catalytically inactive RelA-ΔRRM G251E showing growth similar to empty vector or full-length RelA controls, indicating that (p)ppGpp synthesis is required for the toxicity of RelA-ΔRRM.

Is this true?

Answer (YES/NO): YES